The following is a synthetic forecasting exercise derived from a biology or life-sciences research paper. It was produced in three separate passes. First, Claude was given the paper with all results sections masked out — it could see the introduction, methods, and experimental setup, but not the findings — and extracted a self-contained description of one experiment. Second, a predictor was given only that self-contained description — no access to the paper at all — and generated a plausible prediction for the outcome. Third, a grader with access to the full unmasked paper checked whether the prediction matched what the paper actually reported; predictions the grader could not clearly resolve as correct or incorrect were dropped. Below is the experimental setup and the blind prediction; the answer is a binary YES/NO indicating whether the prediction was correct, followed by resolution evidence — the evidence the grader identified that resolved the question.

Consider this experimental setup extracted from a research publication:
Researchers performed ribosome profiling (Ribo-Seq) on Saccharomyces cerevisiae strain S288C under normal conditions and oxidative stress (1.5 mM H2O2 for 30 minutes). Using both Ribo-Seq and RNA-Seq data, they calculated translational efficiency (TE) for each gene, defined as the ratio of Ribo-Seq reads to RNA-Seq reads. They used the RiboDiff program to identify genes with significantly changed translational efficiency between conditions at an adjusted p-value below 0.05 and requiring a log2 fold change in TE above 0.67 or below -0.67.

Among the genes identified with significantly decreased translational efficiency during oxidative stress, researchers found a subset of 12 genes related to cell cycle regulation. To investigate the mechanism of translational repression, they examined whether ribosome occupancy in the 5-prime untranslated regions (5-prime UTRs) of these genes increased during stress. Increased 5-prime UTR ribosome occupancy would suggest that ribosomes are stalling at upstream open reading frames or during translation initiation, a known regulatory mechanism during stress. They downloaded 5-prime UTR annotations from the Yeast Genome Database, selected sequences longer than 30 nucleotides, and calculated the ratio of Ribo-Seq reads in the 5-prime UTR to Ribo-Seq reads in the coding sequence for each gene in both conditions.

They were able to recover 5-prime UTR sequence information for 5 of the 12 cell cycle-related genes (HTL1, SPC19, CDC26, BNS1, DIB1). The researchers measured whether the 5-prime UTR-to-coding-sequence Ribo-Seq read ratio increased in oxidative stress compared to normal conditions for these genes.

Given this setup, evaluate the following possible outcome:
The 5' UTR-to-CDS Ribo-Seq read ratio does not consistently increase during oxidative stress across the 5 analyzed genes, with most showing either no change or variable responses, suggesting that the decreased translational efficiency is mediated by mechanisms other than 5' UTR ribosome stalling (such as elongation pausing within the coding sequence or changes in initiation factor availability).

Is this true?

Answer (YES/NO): YES